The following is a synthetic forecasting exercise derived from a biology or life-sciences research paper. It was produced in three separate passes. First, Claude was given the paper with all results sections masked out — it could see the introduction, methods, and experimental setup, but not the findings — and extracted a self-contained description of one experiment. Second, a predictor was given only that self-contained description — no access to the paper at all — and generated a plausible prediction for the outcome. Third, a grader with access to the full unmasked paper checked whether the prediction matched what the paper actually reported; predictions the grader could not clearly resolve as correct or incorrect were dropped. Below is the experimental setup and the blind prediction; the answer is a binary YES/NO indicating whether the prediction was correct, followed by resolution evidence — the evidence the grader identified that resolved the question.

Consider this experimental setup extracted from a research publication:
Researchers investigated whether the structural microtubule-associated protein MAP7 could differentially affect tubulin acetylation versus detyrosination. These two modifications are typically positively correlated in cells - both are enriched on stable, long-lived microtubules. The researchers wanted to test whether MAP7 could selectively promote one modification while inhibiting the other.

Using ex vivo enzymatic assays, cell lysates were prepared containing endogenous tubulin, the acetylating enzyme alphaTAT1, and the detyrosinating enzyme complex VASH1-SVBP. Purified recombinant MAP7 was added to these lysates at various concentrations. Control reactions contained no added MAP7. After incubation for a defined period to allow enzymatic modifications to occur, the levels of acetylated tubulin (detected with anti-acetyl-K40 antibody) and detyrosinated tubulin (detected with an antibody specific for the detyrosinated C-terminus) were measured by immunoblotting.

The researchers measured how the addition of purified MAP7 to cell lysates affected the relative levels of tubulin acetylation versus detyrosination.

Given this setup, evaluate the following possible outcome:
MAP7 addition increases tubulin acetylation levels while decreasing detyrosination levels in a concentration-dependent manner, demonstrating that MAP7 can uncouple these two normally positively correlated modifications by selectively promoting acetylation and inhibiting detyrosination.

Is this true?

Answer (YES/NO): NO